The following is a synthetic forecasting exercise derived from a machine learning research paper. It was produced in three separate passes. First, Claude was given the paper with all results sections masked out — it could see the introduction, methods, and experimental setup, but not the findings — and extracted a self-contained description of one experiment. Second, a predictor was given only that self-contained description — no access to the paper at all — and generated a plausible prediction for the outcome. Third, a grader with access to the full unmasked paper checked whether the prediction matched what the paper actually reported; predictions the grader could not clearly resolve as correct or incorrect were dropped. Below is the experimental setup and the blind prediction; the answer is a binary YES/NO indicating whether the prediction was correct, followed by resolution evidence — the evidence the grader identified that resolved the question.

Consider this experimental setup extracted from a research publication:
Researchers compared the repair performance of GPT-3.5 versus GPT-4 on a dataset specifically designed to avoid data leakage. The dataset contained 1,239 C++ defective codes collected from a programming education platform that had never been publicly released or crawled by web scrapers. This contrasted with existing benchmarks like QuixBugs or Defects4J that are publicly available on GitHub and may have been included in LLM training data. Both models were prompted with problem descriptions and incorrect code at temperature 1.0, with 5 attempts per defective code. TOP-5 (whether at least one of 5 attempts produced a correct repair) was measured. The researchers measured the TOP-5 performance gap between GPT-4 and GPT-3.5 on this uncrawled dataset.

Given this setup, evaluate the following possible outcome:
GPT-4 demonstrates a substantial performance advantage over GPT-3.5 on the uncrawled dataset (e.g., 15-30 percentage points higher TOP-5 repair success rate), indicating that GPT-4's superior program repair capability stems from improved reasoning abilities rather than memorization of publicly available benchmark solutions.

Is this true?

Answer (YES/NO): NO